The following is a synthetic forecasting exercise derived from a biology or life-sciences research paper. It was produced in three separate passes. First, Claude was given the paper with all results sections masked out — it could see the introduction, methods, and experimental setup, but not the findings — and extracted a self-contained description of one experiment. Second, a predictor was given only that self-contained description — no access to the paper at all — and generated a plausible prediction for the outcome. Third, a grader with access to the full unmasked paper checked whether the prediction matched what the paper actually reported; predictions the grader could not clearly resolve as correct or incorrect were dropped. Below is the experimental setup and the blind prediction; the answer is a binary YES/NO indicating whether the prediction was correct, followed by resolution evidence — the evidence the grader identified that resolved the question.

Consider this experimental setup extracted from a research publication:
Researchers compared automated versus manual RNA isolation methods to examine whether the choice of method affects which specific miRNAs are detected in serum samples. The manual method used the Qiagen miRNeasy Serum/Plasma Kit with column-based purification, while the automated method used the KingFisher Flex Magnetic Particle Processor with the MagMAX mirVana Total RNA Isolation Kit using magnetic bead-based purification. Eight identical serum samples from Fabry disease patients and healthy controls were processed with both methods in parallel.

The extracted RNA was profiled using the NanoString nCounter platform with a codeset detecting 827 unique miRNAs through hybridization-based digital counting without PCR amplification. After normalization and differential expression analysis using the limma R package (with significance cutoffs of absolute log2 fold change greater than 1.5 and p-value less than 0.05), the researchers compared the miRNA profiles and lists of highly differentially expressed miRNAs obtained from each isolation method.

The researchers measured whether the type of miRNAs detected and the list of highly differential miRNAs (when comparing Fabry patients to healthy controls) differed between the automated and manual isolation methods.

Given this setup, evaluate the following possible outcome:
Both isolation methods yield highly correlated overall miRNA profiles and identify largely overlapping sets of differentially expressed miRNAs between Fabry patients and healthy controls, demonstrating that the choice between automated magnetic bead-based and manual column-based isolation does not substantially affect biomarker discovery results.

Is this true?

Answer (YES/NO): NO